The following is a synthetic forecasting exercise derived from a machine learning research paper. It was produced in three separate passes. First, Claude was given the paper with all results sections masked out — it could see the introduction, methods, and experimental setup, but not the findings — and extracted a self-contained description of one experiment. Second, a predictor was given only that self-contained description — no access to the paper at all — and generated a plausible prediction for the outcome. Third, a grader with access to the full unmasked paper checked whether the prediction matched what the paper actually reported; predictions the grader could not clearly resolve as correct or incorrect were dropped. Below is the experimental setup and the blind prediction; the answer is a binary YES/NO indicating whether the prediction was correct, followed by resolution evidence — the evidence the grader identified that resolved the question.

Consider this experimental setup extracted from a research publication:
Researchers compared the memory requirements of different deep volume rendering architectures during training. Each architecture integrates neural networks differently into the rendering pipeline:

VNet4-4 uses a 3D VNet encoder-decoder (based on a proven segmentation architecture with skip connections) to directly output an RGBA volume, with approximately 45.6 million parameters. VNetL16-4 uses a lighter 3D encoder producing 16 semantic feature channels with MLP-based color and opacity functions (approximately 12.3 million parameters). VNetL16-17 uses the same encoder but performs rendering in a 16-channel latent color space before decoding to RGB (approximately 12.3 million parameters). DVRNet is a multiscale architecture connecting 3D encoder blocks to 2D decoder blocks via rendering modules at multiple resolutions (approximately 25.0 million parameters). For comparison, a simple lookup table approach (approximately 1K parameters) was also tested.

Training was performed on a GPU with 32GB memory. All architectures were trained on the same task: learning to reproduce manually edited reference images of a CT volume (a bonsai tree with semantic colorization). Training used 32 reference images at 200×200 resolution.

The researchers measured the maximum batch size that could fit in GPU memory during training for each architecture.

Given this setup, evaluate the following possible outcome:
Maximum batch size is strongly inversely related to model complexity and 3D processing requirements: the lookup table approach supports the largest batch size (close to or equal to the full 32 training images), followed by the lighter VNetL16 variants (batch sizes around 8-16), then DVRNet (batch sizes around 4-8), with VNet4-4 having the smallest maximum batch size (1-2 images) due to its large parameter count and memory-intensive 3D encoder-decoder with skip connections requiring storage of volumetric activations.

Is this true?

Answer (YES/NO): NO